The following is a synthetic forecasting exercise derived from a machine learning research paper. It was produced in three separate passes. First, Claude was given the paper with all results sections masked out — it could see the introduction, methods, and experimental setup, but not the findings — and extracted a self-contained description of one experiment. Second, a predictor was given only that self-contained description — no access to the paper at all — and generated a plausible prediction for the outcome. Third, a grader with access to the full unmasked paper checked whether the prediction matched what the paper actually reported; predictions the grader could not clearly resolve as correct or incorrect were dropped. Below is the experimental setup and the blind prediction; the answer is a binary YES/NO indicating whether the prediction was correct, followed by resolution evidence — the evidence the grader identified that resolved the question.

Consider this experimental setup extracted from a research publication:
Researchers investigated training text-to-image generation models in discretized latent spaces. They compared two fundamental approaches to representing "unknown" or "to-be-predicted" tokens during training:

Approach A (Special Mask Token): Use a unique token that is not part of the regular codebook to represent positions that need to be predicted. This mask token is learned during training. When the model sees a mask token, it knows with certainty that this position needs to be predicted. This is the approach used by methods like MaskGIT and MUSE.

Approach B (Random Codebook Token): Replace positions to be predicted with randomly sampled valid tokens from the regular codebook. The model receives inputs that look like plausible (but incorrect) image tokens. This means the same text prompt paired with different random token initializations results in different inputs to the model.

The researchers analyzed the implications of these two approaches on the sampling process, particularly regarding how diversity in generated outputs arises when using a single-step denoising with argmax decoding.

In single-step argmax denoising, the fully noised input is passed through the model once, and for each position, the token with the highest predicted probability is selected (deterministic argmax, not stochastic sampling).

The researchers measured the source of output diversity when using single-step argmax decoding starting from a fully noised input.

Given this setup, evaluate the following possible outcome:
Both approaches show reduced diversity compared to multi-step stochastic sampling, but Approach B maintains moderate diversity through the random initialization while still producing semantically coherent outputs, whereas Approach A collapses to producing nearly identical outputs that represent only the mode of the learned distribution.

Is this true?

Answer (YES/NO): NO